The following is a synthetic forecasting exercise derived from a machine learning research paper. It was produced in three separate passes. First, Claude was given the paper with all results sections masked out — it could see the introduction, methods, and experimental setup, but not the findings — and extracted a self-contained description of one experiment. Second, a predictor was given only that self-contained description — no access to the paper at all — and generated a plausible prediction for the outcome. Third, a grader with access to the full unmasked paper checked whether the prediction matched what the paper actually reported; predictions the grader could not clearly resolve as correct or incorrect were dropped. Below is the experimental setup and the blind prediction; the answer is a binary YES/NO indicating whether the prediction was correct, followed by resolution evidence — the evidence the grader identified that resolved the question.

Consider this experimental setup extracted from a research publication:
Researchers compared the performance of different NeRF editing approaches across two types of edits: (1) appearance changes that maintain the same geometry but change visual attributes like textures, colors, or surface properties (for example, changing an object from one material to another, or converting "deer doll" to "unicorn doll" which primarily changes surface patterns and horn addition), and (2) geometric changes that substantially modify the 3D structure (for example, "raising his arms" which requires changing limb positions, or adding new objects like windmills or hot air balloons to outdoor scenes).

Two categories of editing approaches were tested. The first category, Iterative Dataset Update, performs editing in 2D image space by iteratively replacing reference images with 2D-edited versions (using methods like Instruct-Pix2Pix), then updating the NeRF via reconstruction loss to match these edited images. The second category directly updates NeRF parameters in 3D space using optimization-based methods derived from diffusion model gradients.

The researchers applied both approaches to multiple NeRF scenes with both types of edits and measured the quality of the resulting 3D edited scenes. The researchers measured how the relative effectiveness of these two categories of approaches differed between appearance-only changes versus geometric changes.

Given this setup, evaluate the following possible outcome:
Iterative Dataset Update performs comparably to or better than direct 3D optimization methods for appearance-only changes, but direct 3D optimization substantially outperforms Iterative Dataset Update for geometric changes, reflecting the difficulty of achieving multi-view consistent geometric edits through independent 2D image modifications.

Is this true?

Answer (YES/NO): YES